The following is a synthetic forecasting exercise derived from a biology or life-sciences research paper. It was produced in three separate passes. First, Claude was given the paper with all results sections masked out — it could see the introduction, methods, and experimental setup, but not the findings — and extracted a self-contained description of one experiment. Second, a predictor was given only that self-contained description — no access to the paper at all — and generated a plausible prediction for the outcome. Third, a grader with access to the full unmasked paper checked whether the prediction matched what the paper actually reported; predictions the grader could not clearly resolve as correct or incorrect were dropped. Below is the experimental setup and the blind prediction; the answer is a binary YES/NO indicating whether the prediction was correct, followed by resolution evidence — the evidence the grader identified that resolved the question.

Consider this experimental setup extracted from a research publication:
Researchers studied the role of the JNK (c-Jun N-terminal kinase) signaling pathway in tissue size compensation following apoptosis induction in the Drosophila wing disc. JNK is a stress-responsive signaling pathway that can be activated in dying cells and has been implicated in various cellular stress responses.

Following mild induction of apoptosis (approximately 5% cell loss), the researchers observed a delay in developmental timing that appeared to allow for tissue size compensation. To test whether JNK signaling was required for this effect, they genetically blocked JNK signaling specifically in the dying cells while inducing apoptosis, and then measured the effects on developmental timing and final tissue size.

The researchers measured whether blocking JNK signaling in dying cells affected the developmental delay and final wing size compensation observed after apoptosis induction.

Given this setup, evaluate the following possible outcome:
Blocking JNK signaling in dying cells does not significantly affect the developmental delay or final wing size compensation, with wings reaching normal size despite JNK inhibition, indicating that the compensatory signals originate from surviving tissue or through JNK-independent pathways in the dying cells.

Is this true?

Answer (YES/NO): NO